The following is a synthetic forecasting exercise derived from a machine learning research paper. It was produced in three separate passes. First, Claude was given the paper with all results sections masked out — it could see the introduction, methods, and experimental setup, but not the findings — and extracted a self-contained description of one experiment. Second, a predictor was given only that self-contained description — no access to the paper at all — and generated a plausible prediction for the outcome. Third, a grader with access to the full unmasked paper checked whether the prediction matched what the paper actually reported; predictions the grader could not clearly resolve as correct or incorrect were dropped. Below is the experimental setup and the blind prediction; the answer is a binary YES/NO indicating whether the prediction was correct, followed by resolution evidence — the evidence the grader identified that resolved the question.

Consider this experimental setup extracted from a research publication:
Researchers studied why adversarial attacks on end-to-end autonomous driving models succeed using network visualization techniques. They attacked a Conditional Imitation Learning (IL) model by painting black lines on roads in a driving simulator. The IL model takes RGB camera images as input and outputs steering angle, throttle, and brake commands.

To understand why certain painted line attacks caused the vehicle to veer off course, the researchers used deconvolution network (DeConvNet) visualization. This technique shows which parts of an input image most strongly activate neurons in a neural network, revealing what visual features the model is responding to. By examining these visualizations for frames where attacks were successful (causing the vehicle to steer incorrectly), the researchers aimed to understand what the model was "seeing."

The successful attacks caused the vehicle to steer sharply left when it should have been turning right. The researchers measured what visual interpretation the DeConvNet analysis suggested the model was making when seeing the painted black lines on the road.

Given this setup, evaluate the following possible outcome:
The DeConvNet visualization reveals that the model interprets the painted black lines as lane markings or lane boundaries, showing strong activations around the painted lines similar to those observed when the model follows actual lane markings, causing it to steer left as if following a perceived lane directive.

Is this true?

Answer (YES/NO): NO